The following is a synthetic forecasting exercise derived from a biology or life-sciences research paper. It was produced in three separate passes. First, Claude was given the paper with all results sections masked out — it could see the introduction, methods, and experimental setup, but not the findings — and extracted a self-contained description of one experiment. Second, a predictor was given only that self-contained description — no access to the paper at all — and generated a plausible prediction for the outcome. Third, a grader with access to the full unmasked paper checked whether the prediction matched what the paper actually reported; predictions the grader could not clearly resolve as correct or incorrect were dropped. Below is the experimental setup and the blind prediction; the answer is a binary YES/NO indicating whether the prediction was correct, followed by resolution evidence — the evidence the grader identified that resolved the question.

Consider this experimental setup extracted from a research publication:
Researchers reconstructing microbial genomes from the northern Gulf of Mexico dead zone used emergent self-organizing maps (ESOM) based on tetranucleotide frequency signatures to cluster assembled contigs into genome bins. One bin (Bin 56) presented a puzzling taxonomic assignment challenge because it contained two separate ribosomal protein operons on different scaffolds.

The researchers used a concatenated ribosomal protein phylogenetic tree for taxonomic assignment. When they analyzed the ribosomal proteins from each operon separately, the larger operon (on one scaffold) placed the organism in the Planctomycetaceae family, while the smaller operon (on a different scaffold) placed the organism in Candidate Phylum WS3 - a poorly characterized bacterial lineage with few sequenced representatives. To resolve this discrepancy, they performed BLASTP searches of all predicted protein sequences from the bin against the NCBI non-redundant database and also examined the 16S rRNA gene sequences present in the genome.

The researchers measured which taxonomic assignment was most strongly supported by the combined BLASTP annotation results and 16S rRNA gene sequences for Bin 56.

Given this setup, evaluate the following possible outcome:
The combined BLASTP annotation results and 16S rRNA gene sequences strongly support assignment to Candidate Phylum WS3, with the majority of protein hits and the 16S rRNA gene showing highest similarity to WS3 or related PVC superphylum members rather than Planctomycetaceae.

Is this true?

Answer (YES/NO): NO